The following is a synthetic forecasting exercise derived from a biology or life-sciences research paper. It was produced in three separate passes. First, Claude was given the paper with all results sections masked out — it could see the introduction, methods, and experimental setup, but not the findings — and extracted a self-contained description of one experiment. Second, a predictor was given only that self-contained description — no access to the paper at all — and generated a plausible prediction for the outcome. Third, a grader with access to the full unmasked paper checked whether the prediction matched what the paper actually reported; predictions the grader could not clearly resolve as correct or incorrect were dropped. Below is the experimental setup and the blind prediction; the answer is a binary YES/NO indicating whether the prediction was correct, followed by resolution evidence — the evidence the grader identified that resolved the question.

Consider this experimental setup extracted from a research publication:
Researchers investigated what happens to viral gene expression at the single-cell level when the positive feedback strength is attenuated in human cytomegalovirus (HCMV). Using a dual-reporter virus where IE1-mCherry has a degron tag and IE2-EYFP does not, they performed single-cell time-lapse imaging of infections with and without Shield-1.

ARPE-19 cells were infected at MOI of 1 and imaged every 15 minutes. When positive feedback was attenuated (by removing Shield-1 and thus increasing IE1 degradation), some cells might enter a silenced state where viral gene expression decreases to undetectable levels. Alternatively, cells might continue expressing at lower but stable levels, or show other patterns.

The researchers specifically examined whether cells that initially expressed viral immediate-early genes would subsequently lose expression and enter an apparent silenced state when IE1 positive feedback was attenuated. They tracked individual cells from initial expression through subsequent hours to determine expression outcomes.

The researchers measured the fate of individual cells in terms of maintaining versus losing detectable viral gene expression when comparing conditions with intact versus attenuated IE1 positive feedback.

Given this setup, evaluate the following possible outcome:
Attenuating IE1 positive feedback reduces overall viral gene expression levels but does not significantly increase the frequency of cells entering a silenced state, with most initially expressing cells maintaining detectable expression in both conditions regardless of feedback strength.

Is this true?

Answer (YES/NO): NO